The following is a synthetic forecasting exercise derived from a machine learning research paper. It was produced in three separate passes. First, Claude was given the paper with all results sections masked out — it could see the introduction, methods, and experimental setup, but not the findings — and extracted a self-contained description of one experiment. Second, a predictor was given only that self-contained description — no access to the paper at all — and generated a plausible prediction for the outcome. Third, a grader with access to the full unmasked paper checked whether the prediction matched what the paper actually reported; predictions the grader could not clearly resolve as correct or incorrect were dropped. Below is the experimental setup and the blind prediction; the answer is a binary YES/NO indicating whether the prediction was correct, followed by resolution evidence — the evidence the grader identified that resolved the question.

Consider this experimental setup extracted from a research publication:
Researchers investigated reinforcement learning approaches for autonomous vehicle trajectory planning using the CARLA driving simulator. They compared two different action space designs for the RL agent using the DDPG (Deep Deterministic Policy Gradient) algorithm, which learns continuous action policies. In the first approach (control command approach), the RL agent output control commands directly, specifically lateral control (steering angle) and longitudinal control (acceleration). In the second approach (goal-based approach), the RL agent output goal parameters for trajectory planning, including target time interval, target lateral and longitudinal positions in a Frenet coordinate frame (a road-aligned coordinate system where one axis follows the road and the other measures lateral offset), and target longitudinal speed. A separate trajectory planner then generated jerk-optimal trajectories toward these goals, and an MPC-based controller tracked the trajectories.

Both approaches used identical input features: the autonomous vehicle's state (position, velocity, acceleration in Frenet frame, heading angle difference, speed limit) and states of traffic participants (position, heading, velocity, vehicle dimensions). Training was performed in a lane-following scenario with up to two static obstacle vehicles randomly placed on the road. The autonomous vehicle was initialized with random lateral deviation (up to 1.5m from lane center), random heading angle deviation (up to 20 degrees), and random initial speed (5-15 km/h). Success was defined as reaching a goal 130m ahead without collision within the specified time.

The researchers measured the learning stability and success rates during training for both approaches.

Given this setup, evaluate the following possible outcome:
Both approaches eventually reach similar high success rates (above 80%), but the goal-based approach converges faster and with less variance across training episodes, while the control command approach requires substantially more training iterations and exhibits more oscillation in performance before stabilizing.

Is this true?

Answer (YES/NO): NO